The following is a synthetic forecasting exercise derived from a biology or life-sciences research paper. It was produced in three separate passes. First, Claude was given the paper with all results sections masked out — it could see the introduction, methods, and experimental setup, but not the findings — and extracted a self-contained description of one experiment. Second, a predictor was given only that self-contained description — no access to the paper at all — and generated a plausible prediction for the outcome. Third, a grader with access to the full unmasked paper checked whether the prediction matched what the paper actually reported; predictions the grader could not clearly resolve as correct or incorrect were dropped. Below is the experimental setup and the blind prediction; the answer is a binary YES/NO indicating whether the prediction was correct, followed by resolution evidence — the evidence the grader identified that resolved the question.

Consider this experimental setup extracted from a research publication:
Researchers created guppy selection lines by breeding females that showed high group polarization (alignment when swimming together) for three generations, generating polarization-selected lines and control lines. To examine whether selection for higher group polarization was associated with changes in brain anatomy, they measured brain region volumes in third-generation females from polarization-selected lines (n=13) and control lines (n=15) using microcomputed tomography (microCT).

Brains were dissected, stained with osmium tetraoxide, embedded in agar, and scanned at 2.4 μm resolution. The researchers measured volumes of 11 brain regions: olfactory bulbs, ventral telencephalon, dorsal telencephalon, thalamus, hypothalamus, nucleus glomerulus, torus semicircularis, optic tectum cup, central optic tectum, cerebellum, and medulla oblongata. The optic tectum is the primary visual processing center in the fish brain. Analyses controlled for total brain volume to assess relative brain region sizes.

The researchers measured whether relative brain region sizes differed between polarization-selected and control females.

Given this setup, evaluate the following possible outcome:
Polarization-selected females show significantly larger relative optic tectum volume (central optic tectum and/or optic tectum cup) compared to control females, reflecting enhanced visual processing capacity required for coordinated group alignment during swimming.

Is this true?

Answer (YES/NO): YES